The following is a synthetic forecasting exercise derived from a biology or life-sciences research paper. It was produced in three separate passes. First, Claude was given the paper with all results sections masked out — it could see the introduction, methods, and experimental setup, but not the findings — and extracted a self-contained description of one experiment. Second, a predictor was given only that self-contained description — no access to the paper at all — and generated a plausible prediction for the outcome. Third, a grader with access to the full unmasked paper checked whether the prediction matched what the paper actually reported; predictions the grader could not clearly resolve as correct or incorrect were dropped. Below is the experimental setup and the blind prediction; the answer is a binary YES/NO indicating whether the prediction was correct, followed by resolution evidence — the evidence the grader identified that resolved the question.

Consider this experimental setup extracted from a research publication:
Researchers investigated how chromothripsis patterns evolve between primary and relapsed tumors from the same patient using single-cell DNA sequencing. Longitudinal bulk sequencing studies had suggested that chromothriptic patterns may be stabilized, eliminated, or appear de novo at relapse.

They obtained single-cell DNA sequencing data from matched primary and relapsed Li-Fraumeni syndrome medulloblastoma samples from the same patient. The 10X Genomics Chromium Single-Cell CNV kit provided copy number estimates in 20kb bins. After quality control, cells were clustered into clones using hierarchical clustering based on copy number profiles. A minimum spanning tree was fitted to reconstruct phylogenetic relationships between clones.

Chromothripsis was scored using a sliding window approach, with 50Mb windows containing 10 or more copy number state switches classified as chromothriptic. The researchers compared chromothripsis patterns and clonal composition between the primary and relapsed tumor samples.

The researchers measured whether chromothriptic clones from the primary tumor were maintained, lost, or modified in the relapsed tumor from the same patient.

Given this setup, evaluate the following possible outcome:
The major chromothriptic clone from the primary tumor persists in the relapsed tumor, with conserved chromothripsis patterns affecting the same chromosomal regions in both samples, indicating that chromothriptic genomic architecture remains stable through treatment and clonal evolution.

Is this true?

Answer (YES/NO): NO